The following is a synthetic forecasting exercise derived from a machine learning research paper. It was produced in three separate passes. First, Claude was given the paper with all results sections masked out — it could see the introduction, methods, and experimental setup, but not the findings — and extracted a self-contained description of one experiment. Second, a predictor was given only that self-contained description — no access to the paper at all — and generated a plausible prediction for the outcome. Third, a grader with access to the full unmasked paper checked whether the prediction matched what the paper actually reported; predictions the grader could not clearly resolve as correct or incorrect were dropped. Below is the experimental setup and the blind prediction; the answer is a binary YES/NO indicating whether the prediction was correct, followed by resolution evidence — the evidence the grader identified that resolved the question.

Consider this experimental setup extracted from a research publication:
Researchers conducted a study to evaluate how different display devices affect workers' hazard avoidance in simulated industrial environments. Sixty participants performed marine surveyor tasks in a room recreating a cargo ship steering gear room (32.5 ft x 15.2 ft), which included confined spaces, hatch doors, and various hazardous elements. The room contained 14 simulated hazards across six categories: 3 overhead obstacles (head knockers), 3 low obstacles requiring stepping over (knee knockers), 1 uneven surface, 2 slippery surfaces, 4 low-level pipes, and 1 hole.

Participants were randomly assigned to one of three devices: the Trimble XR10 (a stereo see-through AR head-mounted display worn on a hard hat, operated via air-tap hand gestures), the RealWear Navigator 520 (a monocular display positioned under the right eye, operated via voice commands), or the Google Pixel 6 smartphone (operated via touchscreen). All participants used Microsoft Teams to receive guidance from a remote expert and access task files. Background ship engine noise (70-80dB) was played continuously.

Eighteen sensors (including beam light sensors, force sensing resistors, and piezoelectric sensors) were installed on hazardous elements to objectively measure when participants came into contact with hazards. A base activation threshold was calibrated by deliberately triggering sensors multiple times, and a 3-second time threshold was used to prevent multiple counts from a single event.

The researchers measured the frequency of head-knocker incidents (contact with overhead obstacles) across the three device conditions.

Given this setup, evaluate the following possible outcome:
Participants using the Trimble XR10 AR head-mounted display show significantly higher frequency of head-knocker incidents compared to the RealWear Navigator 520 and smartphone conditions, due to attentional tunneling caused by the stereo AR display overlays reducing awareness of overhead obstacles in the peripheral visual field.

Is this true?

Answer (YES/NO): YES